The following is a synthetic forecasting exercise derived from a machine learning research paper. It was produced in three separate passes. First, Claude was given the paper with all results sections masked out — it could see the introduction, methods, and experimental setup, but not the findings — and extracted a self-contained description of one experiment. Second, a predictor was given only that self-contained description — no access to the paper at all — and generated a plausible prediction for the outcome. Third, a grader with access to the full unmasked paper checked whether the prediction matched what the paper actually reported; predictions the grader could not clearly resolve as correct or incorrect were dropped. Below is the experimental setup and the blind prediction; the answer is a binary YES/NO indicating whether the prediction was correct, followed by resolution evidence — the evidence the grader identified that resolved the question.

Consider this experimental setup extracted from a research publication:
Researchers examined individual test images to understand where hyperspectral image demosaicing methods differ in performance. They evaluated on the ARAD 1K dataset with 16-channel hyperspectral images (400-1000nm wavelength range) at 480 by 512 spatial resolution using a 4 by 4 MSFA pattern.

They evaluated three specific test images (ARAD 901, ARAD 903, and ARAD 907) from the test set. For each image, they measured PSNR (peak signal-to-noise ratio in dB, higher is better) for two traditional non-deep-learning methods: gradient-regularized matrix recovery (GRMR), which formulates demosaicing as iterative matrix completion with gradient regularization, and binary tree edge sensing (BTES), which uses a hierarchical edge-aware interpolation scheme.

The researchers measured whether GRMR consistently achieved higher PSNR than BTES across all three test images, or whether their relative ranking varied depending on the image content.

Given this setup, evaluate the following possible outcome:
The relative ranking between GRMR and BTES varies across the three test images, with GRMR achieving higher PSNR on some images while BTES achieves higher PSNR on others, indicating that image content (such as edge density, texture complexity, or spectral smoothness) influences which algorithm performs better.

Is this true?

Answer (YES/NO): YES